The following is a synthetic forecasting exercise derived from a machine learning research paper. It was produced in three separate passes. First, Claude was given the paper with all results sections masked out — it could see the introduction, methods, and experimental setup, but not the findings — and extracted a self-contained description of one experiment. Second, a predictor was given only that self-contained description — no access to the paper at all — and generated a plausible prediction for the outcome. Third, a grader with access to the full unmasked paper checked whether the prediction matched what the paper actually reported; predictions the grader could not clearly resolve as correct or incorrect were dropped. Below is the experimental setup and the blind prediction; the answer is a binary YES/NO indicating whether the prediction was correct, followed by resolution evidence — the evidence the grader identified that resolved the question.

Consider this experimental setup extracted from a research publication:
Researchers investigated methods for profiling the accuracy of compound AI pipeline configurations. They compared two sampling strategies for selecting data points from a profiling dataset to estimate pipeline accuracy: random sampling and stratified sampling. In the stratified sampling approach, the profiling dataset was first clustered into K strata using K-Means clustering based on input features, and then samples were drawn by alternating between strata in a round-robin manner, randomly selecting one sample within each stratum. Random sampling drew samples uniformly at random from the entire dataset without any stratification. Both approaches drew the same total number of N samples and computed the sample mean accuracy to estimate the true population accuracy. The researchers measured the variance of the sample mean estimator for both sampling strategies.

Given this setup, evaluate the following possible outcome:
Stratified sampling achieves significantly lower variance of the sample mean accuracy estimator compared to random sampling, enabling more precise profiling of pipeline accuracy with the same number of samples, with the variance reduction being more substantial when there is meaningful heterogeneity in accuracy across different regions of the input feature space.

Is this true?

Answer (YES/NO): YES